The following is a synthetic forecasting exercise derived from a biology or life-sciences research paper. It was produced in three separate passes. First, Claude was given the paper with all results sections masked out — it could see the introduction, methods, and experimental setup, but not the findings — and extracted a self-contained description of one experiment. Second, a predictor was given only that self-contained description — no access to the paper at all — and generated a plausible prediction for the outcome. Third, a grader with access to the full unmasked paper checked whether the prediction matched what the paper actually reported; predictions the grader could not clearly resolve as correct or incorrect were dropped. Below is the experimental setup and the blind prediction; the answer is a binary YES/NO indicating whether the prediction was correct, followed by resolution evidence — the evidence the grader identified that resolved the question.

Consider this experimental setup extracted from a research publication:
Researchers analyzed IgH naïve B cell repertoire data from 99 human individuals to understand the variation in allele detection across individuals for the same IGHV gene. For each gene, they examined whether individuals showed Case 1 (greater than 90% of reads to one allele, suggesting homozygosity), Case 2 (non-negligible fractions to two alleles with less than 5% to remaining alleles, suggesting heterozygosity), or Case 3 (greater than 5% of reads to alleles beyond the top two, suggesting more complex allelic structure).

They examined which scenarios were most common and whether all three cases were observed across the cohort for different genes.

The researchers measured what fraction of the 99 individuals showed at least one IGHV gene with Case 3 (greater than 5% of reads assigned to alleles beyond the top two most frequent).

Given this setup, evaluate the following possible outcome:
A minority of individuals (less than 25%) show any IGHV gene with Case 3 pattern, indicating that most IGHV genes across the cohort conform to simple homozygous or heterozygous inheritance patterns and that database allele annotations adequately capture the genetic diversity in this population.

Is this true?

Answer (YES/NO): NO